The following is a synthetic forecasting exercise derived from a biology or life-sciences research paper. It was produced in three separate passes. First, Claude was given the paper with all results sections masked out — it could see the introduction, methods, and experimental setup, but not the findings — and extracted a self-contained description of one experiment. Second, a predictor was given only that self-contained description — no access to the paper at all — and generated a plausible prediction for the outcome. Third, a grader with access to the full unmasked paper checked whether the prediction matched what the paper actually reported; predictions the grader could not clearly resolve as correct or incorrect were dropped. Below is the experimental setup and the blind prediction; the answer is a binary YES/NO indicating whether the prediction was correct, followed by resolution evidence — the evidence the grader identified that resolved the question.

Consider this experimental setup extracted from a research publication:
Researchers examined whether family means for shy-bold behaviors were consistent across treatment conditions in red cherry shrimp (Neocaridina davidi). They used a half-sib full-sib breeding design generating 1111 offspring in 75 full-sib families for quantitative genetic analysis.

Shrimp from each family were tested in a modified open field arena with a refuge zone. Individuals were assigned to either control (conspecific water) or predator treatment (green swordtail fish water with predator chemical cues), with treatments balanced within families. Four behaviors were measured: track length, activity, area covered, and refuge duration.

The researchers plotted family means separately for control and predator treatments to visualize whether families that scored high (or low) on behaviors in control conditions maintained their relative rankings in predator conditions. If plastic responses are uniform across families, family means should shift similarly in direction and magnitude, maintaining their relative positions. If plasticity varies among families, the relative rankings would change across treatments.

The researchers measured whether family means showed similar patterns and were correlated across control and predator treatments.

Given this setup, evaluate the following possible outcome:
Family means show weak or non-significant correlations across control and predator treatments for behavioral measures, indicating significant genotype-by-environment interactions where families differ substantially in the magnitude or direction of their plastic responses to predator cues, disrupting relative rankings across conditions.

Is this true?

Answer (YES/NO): NO